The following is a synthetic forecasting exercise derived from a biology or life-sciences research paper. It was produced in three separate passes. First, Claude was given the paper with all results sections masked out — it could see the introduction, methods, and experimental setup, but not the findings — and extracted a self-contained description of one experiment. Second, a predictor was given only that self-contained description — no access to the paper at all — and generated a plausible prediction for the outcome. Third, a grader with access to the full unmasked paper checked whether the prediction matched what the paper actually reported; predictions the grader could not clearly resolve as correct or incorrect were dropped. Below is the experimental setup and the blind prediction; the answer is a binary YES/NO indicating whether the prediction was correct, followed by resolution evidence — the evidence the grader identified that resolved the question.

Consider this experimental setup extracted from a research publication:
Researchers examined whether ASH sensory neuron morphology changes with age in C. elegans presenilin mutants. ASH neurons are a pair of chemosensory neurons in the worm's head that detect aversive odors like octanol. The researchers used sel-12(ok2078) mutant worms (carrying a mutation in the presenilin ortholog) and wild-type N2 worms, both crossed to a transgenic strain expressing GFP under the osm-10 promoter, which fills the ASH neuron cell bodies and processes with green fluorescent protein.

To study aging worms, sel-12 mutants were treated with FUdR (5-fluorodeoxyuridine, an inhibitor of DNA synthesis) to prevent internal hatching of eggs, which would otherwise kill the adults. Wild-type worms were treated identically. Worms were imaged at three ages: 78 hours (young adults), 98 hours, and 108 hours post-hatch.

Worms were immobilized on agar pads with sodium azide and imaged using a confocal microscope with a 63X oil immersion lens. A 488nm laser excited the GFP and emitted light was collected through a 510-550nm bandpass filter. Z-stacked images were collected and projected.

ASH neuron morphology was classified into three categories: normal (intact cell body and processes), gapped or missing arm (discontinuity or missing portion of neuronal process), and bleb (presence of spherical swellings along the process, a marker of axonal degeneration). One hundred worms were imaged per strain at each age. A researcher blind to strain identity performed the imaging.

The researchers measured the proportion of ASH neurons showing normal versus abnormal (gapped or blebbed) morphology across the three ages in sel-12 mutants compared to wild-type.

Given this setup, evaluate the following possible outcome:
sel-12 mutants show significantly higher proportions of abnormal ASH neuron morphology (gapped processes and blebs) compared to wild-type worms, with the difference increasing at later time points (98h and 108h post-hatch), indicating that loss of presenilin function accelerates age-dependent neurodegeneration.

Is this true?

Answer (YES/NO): NO